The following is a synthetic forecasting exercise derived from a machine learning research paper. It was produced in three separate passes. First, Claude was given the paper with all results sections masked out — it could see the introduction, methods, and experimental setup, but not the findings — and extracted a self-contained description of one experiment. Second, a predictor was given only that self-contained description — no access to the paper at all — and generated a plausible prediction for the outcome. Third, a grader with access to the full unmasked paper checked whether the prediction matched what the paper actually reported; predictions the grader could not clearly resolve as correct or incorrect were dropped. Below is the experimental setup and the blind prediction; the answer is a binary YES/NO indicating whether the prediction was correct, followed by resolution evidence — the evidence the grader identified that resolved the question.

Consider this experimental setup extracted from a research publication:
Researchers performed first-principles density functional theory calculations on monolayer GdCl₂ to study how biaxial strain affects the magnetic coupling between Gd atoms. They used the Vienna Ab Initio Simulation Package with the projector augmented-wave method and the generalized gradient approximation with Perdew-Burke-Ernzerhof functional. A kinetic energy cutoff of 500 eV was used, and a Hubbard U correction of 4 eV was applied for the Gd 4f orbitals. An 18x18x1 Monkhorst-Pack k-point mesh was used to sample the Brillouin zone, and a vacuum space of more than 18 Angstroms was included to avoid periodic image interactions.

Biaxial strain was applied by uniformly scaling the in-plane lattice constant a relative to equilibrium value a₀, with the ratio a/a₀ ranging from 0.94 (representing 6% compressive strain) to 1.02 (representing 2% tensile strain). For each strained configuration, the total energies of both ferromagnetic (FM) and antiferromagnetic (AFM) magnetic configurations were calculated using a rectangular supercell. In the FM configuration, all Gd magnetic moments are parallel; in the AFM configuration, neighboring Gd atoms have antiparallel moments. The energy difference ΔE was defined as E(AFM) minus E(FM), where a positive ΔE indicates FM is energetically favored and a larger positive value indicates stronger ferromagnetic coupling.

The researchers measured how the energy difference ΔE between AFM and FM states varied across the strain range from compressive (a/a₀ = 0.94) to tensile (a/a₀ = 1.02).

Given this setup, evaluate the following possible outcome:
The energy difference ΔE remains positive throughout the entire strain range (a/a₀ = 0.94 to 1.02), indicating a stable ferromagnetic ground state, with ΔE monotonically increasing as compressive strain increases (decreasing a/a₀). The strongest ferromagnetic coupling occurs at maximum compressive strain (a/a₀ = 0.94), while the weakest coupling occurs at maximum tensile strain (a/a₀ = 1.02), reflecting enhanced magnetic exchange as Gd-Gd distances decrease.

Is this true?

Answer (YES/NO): YES